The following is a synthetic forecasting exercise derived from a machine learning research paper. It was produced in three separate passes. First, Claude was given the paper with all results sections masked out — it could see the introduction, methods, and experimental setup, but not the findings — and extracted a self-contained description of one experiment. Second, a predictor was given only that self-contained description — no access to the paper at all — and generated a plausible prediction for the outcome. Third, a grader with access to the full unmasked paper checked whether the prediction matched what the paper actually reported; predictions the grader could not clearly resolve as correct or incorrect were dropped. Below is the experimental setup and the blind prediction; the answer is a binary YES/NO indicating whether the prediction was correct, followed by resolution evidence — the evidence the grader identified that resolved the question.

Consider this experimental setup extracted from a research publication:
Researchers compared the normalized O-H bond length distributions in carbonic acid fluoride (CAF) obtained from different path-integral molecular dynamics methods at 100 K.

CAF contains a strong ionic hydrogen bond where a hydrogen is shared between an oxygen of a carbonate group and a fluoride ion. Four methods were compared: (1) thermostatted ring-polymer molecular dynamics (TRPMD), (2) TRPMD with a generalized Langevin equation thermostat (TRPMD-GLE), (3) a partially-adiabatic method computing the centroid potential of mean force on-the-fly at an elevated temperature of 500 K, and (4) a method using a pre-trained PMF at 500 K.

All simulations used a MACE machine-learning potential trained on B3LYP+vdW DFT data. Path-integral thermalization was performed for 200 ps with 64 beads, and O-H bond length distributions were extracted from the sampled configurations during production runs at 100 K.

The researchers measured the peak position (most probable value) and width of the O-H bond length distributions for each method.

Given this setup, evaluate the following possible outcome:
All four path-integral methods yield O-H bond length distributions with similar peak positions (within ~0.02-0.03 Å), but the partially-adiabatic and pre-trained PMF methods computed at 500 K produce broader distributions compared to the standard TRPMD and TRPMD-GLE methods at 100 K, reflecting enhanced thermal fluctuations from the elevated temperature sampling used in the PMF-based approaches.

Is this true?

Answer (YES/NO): NO